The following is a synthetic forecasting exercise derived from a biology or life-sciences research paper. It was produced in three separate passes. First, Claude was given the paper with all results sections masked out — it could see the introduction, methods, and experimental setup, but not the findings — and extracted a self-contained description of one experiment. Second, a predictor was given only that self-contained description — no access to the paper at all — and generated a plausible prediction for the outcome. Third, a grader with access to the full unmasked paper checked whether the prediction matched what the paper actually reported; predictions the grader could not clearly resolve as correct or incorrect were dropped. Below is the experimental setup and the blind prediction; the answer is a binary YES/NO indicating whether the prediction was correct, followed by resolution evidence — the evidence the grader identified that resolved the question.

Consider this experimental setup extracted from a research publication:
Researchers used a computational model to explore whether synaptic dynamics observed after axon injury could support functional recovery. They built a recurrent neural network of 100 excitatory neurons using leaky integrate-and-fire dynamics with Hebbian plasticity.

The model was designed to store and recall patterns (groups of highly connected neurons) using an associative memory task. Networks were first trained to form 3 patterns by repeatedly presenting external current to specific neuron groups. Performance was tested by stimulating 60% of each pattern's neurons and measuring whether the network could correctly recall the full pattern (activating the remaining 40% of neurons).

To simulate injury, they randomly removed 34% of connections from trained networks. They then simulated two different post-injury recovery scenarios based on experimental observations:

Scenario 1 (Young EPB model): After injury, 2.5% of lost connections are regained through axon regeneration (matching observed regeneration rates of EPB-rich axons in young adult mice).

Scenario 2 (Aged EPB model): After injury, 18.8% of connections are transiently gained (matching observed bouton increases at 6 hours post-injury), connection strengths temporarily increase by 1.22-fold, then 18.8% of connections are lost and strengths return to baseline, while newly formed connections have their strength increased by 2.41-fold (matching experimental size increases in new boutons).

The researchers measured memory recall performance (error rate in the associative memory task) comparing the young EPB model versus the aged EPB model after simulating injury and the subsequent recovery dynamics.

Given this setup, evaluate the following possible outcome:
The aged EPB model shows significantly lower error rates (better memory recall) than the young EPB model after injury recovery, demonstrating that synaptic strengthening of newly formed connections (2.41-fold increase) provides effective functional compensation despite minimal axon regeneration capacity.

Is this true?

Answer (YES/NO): NO